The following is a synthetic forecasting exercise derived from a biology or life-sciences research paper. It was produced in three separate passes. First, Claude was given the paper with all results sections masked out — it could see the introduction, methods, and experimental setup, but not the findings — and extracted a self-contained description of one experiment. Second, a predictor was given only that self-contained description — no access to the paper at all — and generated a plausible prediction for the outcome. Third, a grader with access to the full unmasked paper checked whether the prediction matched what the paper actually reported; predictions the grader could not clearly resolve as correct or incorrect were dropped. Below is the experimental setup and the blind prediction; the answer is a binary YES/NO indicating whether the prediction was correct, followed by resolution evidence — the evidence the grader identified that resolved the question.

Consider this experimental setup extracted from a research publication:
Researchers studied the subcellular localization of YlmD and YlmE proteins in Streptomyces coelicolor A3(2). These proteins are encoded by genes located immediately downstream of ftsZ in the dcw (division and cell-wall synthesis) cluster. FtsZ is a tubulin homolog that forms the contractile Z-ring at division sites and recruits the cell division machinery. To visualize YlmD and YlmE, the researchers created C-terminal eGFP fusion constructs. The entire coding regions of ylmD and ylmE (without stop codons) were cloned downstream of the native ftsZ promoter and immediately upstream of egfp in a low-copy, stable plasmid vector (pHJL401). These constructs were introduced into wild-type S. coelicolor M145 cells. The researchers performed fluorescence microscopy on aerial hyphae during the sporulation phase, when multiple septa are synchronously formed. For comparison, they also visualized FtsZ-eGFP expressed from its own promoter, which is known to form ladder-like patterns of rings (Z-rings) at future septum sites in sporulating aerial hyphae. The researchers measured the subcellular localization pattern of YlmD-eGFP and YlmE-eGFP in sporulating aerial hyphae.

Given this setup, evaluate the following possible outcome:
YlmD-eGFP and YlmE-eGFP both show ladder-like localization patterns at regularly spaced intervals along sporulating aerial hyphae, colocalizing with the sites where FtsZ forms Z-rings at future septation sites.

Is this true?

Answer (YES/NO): NO